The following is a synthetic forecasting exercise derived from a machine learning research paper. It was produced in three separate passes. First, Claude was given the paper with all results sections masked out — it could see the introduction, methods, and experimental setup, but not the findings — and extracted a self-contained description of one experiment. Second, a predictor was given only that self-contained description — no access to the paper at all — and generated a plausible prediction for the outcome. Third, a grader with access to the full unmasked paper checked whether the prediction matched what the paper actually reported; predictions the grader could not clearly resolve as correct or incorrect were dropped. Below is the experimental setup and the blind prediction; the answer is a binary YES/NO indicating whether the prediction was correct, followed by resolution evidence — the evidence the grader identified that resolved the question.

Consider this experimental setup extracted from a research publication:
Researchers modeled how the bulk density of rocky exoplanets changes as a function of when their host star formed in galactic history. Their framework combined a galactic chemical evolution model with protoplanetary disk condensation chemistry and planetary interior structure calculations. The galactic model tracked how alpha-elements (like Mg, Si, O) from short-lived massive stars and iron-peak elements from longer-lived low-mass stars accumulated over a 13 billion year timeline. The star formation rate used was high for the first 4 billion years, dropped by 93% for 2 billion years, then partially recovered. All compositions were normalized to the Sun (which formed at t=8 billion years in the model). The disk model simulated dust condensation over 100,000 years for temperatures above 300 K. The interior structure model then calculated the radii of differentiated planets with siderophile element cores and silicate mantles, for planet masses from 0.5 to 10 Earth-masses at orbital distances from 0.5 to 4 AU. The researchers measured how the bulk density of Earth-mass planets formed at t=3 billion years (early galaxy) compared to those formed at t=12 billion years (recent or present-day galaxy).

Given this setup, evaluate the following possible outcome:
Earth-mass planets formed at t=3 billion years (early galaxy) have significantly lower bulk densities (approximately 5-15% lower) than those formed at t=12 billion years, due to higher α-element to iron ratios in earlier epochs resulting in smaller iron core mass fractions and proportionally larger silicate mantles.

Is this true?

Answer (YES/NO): NO